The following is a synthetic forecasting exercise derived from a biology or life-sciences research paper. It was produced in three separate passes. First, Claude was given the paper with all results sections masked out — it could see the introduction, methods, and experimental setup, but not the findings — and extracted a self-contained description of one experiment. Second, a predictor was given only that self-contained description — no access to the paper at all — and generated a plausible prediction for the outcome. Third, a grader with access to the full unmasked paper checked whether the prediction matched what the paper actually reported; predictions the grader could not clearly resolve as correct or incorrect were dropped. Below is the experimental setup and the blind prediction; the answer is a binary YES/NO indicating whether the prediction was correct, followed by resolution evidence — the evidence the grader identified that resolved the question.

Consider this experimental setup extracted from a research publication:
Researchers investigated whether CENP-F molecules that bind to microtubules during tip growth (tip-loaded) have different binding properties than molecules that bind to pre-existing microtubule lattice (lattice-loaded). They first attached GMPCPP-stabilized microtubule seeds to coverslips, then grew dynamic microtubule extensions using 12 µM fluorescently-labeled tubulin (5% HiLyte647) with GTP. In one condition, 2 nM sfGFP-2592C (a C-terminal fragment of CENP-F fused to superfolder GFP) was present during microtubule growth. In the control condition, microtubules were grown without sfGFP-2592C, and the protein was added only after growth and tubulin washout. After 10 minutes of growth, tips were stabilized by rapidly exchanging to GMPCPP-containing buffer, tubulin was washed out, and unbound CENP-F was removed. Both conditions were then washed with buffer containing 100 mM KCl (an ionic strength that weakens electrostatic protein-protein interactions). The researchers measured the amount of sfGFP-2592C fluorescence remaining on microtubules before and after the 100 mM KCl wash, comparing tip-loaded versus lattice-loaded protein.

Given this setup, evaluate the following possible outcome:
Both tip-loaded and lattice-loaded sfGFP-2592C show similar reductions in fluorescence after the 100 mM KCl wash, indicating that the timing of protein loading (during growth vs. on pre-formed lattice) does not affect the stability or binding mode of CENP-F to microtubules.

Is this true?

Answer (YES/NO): NO